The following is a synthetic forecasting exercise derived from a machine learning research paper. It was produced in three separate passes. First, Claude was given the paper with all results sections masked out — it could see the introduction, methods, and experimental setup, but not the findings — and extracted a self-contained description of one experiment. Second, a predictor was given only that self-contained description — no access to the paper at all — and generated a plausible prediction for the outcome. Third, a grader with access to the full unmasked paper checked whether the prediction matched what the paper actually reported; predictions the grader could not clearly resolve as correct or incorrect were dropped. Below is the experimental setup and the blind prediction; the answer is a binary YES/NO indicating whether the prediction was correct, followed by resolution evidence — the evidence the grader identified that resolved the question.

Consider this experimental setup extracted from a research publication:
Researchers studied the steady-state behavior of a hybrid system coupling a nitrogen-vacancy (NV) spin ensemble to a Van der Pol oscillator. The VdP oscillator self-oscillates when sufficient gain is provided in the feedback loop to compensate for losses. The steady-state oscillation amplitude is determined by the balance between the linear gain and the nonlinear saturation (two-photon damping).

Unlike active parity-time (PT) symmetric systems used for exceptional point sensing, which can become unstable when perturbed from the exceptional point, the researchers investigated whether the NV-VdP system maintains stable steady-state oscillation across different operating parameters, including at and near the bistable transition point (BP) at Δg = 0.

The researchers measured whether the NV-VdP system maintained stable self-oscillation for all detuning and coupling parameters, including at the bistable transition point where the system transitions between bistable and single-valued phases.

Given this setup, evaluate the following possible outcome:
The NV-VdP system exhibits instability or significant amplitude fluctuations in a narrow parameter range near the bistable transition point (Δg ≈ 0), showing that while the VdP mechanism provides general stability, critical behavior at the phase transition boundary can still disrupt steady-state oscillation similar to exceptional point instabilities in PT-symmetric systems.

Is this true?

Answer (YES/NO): NO